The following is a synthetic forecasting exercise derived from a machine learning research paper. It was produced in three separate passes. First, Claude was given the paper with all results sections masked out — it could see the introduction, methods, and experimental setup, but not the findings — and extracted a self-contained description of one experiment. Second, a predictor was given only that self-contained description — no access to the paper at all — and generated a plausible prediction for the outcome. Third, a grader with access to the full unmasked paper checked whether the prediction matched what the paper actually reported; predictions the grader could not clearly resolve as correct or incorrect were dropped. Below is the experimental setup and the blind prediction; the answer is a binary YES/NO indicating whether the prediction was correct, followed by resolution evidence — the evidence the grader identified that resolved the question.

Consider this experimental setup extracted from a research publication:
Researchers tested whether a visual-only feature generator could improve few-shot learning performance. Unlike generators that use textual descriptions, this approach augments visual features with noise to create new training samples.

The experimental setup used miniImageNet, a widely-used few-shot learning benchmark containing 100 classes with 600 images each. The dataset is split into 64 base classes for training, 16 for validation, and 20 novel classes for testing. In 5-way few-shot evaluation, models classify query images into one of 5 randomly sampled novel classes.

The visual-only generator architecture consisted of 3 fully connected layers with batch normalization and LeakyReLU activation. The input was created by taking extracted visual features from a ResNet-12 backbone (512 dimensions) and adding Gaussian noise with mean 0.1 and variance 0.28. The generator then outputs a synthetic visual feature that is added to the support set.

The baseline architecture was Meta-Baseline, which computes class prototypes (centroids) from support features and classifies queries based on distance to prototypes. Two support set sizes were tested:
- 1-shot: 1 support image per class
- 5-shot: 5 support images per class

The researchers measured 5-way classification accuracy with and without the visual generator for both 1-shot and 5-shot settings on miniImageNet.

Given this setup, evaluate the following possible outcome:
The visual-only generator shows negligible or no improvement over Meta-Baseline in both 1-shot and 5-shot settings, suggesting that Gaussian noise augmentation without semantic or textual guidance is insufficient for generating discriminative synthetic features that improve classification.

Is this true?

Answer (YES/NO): YES